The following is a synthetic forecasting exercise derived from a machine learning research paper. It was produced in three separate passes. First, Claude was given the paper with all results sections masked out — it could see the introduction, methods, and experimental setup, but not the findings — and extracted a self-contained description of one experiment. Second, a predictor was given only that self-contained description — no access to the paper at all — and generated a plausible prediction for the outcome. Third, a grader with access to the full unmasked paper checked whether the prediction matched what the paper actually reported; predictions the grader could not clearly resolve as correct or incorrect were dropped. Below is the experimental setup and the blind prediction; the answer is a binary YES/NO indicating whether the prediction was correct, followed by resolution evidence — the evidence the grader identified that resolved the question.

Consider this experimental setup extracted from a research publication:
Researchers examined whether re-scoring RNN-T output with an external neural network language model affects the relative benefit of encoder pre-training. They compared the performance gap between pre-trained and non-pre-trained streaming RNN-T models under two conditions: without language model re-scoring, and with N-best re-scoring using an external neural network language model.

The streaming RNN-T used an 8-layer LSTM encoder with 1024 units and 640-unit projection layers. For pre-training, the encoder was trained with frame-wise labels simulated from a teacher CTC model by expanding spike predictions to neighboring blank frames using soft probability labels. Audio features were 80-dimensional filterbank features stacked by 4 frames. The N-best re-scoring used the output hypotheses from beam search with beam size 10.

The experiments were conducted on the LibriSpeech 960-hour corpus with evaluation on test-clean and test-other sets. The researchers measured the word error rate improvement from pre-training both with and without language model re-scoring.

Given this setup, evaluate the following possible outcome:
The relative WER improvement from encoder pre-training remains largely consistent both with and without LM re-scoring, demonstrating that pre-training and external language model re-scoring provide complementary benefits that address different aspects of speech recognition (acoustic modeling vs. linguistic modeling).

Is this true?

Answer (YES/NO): YES